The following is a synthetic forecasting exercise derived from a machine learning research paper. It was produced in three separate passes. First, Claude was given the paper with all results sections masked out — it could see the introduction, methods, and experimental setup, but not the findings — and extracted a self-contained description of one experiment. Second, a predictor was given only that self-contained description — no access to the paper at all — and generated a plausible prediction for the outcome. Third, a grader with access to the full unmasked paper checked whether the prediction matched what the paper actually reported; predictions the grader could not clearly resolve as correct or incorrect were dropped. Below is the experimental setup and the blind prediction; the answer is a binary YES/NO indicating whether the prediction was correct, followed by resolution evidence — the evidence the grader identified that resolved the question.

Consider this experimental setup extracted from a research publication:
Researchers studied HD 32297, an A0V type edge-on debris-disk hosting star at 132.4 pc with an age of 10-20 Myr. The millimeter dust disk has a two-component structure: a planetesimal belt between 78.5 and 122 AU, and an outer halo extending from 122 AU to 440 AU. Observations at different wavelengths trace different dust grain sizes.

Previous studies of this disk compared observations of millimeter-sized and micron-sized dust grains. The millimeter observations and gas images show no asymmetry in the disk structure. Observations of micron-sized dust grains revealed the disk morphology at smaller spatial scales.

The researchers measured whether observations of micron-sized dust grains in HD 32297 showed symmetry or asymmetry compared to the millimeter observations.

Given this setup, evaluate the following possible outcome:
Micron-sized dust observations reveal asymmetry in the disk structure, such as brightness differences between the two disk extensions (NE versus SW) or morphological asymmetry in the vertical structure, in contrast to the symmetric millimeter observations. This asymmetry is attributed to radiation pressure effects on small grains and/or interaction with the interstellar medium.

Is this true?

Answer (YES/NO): YES